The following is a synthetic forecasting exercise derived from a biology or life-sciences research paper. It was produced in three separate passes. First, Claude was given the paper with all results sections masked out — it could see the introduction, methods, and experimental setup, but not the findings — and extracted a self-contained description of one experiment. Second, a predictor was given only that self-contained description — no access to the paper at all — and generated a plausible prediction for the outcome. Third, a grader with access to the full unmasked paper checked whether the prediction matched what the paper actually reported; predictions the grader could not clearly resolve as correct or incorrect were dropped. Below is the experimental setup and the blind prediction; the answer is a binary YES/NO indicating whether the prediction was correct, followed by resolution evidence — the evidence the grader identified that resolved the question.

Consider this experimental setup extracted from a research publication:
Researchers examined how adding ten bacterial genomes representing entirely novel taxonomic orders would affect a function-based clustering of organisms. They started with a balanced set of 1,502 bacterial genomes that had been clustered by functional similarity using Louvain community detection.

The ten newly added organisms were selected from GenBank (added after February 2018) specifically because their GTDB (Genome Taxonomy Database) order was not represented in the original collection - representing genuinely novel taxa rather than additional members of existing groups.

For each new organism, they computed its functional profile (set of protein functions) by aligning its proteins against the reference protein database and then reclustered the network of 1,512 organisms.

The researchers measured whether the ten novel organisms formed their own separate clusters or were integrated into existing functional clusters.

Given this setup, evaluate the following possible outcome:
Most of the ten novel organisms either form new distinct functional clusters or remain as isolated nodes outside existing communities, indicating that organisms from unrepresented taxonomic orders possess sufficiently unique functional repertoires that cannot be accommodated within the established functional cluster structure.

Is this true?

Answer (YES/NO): YES